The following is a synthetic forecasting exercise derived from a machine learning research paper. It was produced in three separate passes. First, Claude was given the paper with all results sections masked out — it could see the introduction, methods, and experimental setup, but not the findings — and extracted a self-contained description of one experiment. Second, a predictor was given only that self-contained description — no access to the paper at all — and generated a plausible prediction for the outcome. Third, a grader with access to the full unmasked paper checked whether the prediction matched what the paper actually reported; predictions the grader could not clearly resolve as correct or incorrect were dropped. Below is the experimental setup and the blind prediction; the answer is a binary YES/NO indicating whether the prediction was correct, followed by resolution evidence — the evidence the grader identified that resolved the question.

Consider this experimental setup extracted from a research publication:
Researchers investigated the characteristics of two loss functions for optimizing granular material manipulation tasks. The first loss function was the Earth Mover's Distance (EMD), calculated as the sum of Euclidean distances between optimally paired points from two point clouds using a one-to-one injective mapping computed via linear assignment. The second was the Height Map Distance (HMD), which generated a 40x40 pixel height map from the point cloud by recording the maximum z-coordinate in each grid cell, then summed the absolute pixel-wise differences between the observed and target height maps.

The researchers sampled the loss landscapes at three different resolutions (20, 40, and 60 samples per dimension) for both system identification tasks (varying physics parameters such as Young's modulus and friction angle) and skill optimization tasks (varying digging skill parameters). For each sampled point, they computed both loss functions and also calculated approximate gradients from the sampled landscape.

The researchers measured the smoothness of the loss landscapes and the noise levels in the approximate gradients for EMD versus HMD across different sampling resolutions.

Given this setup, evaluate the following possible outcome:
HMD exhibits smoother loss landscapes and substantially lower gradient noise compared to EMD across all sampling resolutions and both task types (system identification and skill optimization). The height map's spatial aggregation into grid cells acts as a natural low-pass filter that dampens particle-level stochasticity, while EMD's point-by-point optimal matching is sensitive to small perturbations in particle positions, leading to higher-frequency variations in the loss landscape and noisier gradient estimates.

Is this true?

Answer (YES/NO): YES